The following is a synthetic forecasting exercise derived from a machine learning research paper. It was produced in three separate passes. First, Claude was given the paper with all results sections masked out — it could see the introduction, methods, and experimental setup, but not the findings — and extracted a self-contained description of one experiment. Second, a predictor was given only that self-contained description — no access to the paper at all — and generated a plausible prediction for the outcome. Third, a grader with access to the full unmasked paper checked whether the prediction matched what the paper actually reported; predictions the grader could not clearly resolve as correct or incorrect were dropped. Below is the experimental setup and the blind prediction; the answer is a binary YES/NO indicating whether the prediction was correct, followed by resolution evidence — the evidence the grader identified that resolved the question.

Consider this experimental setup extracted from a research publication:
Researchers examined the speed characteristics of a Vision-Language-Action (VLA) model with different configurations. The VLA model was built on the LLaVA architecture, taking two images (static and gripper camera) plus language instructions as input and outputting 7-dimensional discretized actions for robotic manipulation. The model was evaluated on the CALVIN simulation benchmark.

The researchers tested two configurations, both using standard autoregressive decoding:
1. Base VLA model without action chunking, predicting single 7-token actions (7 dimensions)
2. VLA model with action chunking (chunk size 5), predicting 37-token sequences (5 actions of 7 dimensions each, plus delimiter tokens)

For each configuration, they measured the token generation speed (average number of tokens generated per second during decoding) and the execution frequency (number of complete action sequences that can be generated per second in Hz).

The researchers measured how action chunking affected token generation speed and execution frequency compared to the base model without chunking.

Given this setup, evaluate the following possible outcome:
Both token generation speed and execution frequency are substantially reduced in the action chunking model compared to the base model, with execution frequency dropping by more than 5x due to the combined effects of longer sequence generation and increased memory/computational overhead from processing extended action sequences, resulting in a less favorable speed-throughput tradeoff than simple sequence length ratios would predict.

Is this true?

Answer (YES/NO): NO